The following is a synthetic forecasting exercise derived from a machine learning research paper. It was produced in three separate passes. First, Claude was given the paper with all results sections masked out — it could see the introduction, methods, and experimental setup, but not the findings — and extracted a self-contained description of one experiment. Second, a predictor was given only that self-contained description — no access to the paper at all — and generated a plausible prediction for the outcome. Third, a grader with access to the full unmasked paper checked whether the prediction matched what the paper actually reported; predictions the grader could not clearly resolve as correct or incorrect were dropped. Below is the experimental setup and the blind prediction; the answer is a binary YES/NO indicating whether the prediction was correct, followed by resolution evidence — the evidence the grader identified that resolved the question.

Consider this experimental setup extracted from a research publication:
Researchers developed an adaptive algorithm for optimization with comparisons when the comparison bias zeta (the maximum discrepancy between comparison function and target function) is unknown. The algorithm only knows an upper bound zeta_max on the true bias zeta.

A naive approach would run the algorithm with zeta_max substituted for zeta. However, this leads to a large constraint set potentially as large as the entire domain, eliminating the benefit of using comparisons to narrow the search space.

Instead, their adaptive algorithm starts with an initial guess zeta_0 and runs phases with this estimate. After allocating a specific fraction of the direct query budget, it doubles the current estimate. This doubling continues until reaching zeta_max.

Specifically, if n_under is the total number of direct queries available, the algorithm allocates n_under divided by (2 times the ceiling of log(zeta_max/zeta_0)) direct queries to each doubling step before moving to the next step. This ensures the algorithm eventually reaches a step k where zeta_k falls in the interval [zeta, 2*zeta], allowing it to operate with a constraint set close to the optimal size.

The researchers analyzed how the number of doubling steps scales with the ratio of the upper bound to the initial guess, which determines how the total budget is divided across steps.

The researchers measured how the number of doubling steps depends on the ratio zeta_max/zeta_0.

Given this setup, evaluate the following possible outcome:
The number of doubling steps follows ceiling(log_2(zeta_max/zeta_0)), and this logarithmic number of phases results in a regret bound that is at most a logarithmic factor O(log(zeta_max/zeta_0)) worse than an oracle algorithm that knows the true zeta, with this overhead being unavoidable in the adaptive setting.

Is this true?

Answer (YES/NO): NO